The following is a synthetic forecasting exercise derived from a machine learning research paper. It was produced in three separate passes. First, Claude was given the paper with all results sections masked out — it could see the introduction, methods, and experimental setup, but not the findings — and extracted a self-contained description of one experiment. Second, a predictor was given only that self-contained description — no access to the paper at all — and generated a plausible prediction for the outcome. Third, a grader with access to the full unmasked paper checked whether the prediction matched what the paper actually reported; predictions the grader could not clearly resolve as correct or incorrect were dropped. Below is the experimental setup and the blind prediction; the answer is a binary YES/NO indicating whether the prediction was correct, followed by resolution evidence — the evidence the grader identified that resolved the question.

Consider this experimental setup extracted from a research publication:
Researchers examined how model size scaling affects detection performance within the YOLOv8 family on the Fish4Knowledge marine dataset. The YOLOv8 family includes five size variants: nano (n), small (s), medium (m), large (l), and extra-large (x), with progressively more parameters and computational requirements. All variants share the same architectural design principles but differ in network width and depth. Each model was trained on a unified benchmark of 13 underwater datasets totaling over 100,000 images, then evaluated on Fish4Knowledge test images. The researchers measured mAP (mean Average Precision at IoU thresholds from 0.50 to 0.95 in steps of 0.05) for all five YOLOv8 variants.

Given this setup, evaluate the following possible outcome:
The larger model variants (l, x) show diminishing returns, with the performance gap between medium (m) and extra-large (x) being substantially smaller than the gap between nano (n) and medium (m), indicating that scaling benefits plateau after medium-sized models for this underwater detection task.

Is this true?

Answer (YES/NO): YES